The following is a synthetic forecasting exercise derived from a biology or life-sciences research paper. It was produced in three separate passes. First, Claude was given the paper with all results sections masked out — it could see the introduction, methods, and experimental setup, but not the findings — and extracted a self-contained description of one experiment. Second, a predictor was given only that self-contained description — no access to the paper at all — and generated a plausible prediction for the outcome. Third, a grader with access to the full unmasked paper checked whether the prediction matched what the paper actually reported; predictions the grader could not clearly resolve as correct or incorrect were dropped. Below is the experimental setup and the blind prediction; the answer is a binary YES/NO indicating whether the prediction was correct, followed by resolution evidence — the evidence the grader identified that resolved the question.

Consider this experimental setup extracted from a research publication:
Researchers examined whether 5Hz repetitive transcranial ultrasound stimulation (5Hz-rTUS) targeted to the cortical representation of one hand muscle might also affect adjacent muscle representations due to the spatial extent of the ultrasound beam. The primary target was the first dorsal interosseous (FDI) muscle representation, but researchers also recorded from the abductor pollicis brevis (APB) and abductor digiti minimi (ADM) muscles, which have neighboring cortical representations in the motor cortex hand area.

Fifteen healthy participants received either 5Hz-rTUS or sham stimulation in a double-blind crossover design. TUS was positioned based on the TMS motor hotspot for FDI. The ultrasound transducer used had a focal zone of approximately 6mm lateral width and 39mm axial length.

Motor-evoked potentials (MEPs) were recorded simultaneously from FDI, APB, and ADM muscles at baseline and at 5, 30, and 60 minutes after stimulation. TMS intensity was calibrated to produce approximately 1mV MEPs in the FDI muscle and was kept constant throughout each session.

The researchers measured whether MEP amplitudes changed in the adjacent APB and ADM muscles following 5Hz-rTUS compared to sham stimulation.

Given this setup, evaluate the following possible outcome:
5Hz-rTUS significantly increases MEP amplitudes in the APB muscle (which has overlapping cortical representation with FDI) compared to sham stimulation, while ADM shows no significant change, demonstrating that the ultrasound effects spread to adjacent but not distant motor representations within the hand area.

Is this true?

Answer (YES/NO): NO